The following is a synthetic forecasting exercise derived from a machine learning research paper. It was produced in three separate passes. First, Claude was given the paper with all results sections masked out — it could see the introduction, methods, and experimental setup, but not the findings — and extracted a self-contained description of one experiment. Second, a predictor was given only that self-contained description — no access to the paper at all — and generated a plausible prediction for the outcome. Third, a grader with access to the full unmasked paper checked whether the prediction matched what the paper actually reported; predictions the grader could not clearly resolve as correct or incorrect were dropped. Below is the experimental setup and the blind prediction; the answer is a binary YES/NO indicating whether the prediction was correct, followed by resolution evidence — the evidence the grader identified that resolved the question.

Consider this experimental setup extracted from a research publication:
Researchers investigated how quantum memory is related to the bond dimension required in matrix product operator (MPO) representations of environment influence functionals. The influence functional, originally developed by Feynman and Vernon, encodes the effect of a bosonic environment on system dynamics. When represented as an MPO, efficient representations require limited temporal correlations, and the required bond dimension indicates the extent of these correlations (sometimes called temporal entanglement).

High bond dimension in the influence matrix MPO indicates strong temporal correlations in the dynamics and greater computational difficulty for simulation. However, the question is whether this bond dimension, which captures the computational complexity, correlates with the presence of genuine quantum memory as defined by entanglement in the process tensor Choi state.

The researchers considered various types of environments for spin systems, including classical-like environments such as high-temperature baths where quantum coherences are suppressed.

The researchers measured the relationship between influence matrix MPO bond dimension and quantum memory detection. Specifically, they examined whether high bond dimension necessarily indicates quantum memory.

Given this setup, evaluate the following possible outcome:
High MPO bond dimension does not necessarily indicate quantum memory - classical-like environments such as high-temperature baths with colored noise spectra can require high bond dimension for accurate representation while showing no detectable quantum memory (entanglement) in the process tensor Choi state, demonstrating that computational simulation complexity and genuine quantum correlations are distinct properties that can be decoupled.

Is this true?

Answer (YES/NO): YES